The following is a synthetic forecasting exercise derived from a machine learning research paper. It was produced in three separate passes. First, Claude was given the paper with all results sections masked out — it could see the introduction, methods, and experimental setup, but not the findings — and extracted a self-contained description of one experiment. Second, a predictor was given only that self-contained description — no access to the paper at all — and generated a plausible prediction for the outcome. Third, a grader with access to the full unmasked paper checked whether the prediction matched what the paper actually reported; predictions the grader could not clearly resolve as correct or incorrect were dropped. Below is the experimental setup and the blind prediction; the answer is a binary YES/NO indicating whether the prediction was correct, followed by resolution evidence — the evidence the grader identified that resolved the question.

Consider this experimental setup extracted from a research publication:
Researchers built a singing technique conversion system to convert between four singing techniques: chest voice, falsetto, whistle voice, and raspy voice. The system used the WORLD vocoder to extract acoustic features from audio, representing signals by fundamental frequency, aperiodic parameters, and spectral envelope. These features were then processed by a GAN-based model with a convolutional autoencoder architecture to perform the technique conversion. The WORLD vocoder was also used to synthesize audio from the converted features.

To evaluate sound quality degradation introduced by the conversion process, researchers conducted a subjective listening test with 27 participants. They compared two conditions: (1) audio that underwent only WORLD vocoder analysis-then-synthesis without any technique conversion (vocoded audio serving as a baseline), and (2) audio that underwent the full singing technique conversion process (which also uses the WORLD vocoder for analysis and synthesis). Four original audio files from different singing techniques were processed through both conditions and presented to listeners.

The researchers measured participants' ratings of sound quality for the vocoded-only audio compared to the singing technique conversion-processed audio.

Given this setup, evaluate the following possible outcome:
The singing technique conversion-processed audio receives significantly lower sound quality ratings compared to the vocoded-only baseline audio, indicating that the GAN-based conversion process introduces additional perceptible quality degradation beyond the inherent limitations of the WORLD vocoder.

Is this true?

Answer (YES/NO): YES